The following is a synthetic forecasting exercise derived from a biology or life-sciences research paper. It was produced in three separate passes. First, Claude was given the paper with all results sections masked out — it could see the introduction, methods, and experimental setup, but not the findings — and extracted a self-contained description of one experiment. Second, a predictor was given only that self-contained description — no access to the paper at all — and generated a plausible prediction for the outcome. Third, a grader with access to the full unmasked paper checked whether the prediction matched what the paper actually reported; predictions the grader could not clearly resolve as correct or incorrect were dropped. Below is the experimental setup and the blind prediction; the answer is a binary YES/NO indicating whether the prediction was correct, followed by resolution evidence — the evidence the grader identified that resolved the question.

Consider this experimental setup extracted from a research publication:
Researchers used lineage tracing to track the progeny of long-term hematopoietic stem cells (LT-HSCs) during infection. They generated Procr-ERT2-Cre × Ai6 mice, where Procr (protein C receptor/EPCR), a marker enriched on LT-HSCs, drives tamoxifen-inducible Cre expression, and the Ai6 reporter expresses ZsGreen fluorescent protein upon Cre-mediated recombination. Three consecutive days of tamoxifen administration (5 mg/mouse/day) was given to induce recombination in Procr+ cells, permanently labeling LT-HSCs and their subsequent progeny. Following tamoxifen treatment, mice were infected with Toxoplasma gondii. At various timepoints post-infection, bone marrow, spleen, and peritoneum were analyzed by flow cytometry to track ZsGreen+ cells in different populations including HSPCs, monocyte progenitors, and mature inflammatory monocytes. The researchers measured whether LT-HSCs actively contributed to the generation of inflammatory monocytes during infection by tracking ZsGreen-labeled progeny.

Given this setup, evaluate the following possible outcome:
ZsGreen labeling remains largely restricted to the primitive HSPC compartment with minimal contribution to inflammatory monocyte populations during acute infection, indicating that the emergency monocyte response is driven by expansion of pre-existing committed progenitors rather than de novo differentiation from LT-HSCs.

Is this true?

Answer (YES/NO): NO